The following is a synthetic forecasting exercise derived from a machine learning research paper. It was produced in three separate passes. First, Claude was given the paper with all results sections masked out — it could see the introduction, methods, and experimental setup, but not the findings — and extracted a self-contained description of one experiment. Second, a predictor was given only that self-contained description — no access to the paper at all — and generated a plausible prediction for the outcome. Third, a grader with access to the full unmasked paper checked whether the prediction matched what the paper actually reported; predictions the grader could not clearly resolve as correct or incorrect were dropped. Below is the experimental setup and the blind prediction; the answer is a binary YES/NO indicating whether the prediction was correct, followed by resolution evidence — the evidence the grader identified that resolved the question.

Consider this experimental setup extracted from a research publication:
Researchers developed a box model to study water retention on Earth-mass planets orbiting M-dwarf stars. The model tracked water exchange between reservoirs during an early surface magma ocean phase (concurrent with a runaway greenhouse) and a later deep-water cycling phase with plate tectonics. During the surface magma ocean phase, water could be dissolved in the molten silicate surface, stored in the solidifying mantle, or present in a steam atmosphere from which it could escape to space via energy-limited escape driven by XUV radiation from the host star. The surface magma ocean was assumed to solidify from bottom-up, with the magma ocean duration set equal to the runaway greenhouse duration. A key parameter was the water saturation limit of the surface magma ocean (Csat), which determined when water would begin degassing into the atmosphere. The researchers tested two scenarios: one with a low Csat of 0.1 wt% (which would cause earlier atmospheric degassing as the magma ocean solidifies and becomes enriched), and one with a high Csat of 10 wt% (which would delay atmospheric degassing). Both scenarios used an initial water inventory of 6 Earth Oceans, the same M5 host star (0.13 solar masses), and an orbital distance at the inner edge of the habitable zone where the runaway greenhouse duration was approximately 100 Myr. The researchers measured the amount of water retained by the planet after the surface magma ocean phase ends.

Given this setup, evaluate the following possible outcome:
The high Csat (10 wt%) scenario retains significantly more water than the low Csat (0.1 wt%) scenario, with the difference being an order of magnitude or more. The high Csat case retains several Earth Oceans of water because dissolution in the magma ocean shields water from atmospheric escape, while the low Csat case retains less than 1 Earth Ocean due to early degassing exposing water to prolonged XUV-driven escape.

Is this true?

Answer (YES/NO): NO